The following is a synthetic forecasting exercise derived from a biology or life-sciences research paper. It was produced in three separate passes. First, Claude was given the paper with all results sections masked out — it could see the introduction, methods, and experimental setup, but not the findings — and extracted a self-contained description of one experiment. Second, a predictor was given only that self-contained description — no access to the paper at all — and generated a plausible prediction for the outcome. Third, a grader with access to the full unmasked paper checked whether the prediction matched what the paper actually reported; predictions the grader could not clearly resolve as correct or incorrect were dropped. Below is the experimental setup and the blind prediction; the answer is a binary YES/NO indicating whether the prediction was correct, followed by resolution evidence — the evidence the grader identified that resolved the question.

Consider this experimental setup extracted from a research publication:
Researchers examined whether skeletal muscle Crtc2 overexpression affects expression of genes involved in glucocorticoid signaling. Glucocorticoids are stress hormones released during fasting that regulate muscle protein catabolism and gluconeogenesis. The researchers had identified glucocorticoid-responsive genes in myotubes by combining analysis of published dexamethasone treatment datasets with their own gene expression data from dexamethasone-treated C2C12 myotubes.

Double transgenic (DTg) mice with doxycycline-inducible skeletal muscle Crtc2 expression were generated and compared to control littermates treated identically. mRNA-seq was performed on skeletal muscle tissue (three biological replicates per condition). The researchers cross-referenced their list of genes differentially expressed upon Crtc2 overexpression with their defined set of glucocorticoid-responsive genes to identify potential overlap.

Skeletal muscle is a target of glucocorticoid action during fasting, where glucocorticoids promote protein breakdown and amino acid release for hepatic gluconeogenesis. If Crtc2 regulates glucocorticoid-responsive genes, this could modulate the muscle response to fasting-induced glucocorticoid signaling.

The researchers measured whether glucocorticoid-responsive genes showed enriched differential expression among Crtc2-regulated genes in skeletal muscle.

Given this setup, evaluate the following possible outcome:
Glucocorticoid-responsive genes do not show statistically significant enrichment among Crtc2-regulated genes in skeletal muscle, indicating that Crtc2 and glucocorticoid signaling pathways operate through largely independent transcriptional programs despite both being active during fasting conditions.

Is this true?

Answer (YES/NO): NO